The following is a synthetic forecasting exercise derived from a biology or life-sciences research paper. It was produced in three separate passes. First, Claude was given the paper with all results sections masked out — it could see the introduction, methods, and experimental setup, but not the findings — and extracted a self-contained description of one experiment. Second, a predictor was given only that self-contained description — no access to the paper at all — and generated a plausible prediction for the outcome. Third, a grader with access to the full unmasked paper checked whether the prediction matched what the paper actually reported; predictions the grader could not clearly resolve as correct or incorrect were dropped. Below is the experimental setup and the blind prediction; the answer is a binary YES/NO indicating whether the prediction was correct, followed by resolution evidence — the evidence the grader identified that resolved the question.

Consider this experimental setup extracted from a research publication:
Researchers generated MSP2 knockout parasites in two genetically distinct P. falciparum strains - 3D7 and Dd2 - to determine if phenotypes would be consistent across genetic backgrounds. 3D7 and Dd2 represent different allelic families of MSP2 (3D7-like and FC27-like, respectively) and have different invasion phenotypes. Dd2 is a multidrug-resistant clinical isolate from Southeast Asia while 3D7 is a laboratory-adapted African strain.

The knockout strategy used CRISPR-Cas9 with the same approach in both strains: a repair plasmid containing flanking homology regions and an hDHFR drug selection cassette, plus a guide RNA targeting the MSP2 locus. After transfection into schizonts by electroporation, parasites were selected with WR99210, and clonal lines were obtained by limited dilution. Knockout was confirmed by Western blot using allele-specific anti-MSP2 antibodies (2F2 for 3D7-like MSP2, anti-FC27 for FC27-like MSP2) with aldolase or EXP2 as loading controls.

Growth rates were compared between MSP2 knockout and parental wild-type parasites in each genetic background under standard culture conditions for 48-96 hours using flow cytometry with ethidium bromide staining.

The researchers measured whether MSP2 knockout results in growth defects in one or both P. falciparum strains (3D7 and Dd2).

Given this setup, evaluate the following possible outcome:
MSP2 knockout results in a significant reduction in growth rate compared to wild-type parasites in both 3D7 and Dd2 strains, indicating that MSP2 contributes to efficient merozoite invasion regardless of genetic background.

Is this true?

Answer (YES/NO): NO